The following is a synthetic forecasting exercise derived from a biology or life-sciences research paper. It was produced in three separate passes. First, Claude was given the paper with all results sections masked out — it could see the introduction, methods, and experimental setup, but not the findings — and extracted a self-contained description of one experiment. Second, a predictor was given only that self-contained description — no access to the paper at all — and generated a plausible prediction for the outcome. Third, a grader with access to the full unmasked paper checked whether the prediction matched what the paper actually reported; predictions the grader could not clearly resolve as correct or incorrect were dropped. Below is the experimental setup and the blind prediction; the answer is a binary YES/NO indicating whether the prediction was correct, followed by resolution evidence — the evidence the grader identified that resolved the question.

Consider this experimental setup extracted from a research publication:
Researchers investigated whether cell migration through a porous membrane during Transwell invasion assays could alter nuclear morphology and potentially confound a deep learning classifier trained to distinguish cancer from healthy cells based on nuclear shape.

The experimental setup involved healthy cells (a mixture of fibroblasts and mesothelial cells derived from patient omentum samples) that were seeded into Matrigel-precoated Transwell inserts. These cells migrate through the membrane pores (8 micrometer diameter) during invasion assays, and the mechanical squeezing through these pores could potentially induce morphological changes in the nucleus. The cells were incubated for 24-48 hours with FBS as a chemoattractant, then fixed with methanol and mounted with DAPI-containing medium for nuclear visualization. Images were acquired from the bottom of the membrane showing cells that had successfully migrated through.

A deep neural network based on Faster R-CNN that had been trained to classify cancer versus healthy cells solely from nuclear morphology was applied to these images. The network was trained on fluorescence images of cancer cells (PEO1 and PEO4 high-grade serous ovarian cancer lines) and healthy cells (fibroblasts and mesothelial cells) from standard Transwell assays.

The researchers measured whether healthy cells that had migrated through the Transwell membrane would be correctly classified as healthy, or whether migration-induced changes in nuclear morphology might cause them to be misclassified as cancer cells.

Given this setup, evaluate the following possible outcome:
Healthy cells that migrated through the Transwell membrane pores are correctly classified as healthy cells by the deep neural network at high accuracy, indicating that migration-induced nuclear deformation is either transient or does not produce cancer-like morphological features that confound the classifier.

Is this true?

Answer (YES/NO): YES